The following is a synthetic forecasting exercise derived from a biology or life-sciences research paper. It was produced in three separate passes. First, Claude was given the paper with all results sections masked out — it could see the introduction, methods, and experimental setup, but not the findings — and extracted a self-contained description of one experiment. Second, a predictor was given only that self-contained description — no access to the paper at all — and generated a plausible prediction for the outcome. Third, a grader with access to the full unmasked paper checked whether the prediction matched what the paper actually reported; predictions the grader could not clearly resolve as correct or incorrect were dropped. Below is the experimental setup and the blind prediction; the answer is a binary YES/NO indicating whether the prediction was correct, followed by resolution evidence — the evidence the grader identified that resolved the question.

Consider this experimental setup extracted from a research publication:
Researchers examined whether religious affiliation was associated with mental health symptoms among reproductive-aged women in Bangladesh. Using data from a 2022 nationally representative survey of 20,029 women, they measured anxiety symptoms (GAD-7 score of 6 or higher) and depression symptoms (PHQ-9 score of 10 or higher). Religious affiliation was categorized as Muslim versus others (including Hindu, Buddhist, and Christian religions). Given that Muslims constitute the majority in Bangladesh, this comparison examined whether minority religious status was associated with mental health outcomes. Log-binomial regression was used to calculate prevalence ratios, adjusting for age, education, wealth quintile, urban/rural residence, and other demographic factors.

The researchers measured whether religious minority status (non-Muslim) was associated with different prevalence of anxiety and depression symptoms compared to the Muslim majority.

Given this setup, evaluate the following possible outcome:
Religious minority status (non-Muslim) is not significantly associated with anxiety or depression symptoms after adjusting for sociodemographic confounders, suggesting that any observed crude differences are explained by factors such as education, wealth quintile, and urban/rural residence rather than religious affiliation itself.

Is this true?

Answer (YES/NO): NO